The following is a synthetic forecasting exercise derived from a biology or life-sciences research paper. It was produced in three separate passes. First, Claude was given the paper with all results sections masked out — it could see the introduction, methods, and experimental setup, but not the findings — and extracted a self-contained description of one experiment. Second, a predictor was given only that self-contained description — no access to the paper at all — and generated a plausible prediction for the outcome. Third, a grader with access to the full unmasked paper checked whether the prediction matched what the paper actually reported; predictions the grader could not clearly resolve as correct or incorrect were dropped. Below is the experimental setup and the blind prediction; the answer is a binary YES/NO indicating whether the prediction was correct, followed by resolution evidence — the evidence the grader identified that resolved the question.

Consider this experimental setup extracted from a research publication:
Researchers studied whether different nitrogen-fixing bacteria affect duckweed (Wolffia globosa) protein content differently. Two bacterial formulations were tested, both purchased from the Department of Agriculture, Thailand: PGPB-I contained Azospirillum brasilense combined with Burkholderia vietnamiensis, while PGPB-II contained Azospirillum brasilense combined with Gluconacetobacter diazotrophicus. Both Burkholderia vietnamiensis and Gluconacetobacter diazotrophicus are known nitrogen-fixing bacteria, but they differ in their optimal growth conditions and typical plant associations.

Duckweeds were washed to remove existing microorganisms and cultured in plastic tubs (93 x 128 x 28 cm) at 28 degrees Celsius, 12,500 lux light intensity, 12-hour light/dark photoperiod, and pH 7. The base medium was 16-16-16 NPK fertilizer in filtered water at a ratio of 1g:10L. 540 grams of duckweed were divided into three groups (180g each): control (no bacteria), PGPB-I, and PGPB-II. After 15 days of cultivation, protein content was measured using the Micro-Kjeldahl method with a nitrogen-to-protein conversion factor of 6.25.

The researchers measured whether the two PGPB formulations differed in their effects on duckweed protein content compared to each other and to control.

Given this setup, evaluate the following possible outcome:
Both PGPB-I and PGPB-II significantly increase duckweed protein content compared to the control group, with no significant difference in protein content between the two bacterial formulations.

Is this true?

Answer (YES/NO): NO